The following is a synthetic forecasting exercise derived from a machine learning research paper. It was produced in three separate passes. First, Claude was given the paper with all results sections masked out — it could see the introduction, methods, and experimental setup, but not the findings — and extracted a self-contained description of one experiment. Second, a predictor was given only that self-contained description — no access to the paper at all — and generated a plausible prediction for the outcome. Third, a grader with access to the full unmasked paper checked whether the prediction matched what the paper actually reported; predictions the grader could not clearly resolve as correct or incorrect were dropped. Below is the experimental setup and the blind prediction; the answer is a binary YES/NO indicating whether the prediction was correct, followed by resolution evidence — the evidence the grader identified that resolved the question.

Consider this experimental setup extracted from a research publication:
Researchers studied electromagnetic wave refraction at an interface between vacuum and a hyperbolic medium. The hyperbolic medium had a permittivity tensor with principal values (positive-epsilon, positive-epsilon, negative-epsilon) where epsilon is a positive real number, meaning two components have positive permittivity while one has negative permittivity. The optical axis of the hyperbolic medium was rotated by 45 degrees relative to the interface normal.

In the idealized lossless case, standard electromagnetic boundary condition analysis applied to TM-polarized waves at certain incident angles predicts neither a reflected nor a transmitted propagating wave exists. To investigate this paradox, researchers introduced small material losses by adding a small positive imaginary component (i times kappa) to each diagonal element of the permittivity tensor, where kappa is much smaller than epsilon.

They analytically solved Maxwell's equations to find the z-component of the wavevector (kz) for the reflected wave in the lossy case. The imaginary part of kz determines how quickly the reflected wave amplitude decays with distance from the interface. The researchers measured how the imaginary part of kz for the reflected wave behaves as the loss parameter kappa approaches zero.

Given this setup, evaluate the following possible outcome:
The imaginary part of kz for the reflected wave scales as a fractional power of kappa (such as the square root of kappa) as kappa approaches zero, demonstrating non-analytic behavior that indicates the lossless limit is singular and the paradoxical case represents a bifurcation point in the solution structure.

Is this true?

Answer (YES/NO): NO